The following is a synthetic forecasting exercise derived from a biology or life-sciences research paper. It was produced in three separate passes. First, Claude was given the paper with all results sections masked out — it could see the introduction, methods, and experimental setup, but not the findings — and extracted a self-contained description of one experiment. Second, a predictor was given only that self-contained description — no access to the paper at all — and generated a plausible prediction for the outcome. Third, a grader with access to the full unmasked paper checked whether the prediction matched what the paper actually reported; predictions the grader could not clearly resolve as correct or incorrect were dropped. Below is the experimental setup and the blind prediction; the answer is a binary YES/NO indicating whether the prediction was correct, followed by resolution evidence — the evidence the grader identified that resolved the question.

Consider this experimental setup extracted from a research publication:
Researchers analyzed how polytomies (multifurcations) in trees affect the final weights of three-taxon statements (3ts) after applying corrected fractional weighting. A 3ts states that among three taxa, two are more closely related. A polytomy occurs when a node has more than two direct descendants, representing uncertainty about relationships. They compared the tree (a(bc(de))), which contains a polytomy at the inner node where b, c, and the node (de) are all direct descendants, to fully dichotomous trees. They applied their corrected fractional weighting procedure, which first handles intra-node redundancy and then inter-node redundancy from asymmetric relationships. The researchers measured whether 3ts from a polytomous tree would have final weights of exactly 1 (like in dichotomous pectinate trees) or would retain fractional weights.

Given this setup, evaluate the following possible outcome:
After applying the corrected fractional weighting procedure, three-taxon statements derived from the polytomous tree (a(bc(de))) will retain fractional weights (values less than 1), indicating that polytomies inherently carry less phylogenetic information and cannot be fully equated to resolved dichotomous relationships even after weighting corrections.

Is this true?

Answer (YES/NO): YES